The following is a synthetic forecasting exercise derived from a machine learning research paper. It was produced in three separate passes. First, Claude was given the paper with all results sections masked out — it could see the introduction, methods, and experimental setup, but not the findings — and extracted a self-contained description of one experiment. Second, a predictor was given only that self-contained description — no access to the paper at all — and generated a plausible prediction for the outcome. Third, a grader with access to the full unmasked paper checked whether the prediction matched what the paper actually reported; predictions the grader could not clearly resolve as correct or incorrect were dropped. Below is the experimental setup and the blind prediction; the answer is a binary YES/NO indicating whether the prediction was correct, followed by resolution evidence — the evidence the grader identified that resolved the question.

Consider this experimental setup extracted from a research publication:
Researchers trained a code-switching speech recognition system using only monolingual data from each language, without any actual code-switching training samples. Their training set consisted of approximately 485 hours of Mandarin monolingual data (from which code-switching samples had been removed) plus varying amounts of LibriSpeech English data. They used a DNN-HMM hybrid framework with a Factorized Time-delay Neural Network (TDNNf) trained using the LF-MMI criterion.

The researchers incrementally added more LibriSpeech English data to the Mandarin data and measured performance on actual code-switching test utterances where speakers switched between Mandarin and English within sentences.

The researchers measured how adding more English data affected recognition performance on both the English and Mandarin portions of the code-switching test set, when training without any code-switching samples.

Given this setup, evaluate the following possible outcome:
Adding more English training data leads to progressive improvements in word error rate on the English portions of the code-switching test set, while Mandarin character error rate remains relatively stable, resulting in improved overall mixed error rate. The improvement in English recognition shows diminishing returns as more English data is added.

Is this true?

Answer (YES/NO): NO